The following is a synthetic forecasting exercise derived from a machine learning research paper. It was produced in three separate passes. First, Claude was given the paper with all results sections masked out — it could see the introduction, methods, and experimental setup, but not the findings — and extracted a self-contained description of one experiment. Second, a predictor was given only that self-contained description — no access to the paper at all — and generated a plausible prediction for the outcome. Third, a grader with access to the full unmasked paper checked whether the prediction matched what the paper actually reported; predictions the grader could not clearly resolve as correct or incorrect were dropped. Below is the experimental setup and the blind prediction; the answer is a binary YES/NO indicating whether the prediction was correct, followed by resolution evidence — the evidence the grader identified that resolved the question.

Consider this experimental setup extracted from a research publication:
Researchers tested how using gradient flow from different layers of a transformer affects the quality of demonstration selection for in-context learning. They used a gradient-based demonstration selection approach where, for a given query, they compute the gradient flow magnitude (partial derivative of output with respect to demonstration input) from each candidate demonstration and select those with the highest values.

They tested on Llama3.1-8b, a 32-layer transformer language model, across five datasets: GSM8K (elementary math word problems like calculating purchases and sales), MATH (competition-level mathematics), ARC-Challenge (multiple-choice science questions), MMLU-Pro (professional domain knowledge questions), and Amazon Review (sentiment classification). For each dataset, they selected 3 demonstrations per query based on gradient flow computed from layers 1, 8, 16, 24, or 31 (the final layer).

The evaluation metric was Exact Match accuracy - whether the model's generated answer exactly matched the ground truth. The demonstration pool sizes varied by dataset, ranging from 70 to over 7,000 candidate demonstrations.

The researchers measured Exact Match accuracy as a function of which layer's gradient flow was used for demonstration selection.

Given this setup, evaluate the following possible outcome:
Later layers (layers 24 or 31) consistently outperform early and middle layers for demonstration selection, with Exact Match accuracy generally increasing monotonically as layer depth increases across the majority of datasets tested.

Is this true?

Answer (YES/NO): NO